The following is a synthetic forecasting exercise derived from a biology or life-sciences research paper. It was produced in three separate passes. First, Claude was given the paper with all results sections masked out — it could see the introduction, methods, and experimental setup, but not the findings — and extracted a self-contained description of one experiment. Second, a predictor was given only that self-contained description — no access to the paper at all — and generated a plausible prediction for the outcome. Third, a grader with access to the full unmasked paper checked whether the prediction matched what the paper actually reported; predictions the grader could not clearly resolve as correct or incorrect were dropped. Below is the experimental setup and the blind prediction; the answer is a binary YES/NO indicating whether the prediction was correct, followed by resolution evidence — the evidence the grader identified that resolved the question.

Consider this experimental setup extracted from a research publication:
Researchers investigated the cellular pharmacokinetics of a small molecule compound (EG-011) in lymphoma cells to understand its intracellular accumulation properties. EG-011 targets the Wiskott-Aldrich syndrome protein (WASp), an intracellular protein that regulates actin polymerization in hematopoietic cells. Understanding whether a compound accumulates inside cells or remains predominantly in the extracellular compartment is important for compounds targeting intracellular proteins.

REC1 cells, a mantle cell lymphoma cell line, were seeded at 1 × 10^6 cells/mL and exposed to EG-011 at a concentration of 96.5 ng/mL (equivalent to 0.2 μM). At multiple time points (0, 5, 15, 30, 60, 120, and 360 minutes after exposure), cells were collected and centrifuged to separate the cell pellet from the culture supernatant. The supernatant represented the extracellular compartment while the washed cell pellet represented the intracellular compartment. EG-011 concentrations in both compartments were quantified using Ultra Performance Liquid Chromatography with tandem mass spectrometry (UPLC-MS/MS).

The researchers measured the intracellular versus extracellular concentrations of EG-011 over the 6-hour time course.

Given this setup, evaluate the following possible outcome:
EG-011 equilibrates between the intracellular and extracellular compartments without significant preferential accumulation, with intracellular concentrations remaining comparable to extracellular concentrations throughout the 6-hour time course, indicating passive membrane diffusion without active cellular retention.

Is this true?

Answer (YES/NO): NO